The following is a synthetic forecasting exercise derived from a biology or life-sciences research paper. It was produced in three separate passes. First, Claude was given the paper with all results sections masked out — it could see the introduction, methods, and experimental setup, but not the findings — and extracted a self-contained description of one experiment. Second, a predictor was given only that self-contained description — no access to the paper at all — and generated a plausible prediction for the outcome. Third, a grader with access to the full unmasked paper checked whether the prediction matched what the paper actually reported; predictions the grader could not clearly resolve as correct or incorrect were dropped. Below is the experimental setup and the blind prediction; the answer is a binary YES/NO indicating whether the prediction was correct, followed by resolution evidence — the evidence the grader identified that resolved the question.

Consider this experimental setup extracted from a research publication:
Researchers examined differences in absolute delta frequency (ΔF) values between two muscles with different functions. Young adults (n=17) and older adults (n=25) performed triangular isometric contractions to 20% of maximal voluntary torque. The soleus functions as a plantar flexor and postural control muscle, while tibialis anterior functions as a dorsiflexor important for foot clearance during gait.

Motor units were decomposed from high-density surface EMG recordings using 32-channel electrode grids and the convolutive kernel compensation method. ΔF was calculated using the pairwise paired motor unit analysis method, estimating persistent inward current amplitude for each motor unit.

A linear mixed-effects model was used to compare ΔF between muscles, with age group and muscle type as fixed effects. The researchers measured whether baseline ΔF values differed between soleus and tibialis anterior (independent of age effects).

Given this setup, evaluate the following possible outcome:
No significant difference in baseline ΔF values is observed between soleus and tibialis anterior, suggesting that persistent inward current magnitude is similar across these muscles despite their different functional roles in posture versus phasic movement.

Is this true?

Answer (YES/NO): NO